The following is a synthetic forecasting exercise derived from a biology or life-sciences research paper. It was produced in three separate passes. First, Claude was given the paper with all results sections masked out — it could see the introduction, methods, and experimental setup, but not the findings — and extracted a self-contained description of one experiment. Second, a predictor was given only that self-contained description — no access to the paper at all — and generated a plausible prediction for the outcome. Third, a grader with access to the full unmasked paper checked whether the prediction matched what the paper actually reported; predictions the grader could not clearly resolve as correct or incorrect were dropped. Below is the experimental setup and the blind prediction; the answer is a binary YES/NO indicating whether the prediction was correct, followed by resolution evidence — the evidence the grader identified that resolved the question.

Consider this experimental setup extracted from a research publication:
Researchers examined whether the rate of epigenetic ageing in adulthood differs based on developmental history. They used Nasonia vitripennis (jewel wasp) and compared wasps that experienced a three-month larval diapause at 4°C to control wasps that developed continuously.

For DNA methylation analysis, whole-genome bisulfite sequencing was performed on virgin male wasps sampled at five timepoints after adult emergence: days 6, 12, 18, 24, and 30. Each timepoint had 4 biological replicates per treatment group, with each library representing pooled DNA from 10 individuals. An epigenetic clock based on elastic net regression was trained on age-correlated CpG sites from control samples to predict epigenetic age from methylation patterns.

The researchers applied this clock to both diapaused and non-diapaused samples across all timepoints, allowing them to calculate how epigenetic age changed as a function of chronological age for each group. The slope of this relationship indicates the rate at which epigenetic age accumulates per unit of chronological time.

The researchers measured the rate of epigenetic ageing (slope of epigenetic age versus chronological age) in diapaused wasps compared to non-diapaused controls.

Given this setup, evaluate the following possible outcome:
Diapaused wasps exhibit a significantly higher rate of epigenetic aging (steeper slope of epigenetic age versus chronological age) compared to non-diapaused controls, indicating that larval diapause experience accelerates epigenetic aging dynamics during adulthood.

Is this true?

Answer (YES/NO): NO